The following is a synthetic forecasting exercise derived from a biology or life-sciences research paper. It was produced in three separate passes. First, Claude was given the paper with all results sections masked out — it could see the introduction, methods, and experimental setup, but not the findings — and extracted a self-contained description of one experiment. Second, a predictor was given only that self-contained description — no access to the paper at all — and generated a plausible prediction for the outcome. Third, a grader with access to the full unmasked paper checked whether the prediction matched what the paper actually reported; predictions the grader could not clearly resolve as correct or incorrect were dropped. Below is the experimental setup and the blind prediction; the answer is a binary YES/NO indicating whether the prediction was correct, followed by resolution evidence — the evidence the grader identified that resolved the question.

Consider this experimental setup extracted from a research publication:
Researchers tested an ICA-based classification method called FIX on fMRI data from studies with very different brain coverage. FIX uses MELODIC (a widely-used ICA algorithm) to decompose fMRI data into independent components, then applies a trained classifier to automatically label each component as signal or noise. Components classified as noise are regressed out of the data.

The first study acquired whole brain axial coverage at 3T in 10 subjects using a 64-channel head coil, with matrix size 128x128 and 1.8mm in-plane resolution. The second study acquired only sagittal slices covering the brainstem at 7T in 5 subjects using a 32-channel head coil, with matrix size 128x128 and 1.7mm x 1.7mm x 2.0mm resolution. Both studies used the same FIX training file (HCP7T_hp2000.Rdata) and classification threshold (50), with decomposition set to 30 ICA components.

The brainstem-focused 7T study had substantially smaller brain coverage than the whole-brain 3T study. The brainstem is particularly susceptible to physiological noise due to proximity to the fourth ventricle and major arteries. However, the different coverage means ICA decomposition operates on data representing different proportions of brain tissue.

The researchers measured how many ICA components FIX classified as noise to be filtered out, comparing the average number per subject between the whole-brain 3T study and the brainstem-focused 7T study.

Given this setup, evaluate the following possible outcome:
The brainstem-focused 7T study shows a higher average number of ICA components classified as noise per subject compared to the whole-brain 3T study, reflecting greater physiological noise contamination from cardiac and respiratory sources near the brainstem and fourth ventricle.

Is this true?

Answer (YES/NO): NO